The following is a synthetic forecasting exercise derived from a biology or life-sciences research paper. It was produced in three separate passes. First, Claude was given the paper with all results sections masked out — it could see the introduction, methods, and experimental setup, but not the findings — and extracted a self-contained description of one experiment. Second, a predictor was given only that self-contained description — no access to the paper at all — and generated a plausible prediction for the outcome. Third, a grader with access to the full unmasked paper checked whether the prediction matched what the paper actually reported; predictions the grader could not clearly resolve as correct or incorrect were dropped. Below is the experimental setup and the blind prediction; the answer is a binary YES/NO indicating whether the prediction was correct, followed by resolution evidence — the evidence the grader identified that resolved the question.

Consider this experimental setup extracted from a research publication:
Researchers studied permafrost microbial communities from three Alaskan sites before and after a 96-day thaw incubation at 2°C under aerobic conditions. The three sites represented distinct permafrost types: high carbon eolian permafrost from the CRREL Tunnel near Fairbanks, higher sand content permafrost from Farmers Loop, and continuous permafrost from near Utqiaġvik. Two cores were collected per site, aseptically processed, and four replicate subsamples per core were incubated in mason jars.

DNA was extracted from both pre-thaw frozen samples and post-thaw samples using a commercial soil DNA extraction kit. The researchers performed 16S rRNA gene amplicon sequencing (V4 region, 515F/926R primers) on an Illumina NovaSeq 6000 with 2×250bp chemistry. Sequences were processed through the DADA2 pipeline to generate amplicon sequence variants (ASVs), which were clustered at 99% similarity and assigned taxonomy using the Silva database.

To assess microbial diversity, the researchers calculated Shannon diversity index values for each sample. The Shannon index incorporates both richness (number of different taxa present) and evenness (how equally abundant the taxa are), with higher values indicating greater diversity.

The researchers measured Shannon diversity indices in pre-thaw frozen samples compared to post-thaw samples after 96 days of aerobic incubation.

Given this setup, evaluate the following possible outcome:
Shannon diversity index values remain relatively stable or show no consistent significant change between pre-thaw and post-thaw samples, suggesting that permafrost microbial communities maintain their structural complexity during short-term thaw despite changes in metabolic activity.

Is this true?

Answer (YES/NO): NO